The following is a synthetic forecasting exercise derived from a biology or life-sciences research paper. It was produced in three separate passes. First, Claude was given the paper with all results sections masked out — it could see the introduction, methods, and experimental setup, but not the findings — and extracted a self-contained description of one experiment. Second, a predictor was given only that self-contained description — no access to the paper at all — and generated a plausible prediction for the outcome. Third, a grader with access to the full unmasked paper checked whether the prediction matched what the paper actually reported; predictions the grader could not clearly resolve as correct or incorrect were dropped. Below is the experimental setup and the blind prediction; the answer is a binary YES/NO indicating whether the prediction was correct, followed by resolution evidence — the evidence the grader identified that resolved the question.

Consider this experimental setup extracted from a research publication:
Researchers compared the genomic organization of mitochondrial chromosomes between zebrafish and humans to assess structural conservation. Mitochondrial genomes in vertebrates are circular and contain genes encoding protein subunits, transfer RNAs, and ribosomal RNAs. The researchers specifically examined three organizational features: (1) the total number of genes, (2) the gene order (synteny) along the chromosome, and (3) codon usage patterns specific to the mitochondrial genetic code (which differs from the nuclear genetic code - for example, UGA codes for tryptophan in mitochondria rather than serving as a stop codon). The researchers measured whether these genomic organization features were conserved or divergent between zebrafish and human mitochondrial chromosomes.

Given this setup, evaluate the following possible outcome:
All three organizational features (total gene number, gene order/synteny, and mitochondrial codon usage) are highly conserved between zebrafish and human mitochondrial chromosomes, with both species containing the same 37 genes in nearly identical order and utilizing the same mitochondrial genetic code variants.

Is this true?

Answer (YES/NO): YES